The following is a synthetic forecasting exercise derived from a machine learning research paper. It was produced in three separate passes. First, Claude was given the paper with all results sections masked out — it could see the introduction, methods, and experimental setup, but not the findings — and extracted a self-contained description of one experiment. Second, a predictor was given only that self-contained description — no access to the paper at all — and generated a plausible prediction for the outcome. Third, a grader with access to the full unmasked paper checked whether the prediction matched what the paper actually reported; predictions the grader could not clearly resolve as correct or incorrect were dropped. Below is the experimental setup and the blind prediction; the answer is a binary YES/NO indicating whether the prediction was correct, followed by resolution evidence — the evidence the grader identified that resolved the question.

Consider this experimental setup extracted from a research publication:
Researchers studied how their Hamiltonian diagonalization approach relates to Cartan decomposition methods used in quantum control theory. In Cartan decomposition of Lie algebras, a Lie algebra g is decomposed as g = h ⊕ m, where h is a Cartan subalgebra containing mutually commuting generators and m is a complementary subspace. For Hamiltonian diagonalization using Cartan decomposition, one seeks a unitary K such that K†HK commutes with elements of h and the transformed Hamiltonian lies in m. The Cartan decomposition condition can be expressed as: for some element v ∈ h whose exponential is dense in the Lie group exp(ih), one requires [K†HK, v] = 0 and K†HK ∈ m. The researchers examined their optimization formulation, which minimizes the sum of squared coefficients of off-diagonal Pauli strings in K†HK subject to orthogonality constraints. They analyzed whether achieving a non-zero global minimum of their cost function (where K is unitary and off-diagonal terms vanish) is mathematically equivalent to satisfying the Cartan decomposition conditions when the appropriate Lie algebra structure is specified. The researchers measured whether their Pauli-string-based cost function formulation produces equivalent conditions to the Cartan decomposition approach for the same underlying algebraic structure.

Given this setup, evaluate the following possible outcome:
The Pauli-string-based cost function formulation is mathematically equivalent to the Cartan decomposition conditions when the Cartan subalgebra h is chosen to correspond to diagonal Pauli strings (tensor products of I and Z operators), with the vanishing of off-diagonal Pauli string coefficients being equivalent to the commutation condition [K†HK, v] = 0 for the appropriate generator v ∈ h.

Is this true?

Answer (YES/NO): NO